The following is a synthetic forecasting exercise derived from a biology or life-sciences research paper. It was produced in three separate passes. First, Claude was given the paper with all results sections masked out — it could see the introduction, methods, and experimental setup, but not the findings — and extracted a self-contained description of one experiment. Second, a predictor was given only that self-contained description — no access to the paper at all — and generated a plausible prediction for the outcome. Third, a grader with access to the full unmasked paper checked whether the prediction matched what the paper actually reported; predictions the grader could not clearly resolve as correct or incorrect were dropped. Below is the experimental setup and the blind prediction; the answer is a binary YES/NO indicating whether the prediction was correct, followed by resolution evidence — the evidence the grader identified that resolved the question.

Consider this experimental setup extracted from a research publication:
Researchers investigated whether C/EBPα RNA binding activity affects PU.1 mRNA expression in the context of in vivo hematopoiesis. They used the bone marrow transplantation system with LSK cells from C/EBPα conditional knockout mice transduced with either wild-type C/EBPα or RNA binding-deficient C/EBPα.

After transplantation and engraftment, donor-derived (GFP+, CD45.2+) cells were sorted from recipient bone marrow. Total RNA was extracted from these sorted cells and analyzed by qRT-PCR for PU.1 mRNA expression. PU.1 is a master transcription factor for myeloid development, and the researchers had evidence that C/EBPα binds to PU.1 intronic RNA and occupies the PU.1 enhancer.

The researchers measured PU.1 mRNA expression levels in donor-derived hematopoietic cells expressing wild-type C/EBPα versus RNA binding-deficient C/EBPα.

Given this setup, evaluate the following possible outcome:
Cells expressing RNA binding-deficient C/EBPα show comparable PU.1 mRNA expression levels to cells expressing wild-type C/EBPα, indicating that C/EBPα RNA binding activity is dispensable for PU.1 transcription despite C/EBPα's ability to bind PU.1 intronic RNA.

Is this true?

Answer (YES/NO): NO